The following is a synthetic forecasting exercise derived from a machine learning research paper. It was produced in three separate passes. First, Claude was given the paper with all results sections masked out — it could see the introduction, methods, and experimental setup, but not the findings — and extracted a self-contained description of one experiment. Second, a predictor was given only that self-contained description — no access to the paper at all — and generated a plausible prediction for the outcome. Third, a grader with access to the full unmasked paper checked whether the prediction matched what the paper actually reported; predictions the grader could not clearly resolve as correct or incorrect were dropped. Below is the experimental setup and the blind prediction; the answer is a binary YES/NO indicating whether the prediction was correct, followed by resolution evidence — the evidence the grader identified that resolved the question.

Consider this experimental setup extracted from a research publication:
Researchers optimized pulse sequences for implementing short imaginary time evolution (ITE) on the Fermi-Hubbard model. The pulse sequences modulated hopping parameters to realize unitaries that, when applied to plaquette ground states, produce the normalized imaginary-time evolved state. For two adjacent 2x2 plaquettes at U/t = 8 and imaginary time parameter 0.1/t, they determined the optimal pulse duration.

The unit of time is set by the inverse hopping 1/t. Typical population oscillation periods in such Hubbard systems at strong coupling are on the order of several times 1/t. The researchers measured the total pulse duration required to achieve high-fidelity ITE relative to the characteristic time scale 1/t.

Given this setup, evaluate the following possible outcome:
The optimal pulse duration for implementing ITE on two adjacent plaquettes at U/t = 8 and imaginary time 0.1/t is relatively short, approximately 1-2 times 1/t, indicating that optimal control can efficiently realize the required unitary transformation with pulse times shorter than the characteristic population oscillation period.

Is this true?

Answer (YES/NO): NO